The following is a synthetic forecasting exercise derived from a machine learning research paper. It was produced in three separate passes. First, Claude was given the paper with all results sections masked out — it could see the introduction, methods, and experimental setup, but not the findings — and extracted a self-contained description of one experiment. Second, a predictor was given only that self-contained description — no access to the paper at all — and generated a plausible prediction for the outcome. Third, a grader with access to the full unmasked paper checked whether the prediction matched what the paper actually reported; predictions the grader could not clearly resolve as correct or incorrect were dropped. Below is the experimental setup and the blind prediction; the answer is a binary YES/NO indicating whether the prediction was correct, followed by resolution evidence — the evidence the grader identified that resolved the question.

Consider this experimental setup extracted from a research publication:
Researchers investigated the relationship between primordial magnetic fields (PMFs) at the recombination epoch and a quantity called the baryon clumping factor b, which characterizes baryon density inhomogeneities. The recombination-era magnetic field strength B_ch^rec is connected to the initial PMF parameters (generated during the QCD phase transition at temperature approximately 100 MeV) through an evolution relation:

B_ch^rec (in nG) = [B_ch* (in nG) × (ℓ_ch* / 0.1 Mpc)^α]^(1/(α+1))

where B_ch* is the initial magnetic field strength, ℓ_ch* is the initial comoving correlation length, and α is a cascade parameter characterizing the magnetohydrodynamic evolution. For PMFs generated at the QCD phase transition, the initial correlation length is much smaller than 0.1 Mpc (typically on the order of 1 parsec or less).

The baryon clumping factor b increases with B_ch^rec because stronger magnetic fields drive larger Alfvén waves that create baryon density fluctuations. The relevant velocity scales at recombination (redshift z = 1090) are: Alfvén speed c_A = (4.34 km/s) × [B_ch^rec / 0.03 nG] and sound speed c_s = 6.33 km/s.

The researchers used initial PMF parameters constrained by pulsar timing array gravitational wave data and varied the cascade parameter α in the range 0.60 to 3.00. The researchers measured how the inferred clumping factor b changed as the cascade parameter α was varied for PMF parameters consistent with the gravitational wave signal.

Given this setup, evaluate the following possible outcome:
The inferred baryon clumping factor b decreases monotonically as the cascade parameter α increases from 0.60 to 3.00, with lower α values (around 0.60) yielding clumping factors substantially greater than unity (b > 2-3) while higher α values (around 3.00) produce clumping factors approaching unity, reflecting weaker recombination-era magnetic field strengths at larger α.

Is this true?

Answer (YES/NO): NO